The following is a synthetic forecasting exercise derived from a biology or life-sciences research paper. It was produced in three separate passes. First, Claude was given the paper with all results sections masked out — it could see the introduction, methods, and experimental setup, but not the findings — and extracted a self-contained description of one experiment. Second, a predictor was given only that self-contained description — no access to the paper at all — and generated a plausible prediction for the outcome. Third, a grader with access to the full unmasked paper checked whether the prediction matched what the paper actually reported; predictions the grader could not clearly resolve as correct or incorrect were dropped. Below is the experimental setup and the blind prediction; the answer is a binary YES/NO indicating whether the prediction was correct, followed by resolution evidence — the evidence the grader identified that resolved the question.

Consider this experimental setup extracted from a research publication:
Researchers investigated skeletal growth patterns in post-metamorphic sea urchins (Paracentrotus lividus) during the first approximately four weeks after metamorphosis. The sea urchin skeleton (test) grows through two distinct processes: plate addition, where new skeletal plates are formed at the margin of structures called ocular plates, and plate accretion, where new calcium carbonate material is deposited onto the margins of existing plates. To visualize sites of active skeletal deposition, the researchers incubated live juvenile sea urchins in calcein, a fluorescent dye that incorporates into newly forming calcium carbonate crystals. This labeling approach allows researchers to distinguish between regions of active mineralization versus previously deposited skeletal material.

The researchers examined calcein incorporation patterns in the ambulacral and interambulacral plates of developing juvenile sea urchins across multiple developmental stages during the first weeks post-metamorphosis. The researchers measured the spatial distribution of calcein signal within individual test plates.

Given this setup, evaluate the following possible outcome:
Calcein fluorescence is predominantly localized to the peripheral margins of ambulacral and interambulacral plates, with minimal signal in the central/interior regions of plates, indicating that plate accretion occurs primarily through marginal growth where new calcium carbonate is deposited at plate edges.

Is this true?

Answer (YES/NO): YES